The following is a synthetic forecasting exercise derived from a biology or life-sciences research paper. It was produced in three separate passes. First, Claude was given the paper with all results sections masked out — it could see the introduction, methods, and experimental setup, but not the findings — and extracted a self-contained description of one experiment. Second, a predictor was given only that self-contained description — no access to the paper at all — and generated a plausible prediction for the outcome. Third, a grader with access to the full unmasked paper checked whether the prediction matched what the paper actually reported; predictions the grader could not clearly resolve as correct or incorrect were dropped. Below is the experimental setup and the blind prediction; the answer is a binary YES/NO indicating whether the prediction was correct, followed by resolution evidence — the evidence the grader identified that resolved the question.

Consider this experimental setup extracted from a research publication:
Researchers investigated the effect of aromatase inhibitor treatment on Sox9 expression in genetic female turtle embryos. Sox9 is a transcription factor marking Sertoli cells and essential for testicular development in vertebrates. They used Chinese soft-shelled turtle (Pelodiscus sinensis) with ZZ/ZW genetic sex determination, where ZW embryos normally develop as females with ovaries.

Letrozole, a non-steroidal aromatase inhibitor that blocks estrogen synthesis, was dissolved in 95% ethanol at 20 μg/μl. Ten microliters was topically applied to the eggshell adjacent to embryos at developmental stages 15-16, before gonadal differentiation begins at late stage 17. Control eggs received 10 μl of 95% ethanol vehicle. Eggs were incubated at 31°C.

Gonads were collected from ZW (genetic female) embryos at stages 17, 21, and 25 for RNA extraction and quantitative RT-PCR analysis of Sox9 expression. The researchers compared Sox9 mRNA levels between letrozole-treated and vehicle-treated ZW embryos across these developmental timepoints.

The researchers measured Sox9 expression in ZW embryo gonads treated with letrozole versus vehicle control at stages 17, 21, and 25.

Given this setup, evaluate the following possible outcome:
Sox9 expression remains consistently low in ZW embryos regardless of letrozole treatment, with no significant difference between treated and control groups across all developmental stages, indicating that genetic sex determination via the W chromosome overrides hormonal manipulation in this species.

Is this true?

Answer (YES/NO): NO